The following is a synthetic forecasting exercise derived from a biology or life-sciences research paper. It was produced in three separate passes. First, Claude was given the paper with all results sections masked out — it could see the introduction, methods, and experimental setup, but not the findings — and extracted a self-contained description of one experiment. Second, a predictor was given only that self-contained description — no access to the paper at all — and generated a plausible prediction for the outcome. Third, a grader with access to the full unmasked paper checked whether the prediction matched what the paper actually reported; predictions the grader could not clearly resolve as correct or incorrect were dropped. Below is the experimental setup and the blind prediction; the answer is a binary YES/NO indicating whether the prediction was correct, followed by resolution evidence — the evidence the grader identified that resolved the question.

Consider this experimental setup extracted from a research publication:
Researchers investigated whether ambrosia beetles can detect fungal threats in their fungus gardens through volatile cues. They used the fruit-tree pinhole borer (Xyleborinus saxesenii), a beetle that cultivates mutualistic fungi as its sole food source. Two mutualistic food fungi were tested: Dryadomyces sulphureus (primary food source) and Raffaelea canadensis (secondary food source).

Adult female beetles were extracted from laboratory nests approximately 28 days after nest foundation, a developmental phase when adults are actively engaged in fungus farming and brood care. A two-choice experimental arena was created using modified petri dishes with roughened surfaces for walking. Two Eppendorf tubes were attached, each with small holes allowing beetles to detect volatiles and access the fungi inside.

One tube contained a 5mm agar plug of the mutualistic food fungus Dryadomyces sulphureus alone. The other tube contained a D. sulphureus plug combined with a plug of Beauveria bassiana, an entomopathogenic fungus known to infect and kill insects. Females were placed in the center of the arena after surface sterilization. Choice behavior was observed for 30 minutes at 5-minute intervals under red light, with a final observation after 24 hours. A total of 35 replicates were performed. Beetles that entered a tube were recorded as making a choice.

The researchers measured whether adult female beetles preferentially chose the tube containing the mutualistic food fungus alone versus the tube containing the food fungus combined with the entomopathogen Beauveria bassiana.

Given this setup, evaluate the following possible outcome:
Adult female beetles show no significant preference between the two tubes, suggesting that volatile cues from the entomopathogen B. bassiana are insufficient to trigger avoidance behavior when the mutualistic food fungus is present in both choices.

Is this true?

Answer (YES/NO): NO